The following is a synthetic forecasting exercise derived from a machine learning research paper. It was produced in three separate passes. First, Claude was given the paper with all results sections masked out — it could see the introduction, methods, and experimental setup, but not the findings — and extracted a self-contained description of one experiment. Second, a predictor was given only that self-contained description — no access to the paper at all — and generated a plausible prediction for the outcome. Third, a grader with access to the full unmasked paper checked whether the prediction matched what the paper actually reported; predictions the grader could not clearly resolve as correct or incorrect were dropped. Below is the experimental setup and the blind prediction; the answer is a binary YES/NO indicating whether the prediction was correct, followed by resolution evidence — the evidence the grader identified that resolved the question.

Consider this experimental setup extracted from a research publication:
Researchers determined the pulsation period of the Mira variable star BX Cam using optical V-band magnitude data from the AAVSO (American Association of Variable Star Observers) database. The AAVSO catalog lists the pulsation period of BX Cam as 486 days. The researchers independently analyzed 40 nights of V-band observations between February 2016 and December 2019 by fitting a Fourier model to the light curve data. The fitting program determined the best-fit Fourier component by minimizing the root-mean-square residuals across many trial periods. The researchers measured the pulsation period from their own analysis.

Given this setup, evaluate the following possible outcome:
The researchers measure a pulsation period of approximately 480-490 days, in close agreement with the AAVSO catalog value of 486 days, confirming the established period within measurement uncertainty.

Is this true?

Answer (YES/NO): NO